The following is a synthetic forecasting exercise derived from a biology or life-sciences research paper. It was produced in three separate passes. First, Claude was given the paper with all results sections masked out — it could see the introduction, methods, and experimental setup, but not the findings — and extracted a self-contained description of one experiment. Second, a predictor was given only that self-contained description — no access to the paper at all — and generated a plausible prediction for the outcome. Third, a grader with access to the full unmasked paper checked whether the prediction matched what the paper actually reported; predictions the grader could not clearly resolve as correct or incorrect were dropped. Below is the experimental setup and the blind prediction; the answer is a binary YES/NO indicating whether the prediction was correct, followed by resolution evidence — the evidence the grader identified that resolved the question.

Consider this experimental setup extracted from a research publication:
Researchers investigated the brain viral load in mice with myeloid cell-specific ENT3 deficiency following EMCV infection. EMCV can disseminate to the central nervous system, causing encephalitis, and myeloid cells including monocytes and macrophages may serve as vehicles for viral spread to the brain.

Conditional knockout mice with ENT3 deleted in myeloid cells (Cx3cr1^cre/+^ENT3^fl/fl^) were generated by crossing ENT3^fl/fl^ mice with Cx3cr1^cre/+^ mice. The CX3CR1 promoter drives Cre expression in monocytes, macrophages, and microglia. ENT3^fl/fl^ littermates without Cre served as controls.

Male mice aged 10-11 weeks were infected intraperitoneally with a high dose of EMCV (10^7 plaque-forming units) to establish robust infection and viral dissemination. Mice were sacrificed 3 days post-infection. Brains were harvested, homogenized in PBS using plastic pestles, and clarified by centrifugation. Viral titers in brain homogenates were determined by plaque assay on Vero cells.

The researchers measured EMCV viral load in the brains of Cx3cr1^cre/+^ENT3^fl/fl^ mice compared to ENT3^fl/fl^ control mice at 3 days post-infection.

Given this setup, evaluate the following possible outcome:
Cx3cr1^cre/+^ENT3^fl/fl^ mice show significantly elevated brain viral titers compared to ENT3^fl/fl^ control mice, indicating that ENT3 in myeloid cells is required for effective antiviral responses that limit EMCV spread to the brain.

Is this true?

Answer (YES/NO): NO